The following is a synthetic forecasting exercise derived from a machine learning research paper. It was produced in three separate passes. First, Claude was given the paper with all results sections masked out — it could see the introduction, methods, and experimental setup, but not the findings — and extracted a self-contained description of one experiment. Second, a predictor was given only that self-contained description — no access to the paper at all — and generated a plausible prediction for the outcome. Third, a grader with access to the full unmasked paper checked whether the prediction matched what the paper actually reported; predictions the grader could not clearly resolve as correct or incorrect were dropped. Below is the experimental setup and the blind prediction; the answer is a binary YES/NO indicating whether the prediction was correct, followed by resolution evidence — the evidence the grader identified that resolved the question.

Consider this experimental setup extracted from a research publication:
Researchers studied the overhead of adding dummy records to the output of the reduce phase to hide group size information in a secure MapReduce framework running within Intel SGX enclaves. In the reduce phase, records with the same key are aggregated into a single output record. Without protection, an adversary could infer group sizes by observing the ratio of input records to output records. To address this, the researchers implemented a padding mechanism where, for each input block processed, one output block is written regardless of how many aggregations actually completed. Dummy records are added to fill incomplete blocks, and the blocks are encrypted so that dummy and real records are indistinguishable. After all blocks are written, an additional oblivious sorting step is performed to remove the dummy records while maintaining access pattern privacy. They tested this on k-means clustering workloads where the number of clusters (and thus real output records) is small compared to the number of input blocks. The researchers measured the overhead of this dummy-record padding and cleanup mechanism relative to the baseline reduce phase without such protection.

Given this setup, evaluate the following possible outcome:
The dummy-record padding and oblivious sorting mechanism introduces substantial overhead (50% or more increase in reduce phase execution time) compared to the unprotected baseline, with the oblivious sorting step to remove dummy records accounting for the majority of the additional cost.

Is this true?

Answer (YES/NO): YES